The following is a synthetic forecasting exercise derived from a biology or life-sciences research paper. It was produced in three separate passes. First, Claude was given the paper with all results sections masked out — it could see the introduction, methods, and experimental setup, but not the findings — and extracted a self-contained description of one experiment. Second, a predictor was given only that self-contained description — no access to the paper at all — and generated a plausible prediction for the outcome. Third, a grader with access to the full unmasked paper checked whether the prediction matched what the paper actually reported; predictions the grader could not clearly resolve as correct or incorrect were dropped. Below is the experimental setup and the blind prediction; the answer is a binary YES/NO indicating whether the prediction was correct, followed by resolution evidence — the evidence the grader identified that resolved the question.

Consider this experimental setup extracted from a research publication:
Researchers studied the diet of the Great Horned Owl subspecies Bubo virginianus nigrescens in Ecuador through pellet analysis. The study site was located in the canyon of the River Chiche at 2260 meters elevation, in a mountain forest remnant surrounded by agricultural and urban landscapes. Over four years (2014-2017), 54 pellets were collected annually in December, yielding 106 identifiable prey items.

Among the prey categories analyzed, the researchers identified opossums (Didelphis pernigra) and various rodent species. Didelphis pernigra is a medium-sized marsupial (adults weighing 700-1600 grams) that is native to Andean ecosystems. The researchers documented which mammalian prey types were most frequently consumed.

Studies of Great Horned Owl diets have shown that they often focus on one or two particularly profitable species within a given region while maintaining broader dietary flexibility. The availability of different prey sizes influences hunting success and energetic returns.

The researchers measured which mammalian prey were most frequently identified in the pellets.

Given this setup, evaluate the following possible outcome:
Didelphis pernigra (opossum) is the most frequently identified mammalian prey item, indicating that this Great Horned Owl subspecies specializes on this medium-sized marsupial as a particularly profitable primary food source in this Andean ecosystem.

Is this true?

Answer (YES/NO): NO